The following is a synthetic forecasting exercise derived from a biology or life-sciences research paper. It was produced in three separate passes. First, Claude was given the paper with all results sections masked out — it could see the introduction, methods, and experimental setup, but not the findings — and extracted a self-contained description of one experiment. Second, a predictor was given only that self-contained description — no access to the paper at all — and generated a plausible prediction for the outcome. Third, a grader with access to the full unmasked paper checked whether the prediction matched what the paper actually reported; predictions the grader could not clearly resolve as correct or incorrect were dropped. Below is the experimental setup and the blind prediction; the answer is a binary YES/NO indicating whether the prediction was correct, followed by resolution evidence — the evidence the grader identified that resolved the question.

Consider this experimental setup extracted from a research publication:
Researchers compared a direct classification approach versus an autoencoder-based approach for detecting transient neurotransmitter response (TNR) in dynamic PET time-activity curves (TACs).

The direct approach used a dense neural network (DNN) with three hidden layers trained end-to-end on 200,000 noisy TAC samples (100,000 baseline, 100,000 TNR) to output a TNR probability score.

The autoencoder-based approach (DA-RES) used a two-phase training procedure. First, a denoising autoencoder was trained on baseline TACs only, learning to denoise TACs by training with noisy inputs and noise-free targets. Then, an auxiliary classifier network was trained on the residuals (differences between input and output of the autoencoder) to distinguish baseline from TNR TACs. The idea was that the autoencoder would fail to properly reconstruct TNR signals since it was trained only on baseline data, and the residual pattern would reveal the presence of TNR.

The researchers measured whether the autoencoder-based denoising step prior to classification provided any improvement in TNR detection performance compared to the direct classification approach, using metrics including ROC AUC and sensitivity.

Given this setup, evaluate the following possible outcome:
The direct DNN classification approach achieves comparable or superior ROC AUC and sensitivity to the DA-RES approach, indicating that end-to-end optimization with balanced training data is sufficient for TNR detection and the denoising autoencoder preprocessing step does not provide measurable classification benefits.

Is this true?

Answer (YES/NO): YES